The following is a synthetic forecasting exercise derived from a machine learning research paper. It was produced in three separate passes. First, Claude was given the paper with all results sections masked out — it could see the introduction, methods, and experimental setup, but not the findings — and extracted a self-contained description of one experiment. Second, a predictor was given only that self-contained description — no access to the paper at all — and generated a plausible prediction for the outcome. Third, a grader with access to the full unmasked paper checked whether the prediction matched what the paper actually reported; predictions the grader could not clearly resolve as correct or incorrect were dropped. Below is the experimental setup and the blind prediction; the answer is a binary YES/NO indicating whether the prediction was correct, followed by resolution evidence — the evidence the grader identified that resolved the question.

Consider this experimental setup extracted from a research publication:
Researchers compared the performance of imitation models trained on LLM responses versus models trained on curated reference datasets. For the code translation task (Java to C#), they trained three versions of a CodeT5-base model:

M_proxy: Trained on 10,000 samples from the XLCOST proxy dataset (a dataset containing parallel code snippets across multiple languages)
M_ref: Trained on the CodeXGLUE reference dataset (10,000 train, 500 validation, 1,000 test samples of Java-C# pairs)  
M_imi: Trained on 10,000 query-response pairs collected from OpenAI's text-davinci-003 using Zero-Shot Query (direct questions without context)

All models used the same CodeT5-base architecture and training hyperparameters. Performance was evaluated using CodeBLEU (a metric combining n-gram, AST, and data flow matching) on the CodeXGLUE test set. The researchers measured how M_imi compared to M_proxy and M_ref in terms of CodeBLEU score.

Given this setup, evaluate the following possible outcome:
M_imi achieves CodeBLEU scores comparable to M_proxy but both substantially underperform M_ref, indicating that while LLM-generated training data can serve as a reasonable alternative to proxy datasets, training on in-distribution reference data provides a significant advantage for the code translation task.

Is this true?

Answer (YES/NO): NO